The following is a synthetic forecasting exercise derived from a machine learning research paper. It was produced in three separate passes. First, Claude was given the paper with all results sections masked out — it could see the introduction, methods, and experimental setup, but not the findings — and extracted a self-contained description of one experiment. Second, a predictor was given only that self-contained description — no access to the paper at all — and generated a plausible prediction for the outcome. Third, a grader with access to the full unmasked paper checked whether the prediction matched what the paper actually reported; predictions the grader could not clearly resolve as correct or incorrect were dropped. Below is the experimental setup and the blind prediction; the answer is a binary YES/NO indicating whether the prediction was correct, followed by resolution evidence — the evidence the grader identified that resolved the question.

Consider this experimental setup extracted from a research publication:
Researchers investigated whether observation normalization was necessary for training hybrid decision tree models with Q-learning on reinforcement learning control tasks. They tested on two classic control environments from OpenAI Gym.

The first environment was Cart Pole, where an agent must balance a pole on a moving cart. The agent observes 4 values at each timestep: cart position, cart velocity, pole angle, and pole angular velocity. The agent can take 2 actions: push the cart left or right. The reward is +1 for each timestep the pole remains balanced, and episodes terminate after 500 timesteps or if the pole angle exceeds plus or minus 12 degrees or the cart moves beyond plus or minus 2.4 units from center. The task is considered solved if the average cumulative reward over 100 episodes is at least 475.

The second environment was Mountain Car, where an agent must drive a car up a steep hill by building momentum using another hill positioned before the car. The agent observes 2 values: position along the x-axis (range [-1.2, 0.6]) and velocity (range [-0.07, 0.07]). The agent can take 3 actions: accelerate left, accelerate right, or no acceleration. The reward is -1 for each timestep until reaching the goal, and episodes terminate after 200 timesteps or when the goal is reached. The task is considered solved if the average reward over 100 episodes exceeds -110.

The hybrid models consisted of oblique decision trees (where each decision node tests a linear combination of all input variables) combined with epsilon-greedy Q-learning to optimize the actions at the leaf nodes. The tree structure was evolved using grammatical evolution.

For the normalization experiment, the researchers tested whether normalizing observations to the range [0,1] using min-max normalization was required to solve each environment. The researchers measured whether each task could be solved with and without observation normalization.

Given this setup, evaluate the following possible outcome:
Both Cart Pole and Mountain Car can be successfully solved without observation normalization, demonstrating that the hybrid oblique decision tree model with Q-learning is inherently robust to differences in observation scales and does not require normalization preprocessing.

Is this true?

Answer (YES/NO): NO